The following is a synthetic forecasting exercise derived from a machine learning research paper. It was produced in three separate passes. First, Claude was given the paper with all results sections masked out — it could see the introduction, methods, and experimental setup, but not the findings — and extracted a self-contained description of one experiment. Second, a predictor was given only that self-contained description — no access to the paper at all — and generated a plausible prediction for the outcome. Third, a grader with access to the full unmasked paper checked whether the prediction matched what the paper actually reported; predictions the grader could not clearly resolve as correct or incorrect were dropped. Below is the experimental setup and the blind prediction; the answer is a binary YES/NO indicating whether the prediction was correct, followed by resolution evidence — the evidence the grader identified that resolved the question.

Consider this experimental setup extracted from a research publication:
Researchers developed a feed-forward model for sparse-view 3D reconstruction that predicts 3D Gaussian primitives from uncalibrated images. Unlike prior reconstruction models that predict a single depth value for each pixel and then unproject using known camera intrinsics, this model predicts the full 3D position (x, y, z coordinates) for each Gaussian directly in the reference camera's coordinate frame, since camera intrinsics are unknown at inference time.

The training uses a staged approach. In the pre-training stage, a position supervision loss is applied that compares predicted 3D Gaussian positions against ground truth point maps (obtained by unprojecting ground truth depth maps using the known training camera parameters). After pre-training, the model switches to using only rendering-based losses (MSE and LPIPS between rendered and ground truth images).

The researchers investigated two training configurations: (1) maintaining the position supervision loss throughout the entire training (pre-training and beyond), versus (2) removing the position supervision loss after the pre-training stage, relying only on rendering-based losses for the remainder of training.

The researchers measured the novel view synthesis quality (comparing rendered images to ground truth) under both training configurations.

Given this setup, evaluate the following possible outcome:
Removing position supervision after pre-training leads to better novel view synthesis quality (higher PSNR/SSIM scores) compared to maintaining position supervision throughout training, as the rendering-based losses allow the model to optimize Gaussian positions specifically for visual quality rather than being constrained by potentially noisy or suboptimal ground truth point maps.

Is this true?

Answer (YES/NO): YES